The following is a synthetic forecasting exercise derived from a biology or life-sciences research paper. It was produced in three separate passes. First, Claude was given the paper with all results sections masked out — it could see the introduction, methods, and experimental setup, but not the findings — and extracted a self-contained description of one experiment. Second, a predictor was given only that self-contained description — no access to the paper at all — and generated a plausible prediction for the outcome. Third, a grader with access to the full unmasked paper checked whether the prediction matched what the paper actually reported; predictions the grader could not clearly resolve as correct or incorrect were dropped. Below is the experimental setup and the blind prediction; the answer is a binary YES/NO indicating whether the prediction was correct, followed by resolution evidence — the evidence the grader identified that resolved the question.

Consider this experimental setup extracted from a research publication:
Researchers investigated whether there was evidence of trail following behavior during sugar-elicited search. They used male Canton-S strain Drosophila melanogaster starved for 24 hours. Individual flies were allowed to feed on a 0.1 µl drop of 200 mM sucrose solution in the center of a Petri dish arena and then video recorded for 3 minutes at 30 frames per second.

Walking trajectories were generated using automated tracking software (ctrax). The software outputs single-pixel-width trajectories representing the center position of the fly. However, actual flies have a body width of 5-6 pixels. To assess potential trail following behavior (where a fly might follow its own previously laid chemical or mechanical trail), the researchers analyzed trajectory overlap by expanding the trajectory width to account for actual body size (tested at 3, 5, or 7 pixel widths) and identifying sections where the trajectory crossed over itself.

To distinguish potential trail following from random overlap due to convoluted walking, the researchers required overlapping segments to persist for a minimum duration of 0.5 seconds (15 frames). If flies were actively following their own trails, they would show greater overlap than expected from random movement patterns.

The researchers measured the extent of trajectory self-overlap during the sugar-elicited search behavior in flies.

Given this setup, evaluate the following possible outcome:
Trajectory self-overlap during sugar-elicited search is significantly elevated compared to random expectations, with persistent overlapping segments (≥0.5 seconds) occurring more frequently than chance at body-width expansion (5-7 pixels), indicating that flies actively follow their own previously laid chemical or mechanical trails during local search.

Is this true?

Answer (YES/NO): NO